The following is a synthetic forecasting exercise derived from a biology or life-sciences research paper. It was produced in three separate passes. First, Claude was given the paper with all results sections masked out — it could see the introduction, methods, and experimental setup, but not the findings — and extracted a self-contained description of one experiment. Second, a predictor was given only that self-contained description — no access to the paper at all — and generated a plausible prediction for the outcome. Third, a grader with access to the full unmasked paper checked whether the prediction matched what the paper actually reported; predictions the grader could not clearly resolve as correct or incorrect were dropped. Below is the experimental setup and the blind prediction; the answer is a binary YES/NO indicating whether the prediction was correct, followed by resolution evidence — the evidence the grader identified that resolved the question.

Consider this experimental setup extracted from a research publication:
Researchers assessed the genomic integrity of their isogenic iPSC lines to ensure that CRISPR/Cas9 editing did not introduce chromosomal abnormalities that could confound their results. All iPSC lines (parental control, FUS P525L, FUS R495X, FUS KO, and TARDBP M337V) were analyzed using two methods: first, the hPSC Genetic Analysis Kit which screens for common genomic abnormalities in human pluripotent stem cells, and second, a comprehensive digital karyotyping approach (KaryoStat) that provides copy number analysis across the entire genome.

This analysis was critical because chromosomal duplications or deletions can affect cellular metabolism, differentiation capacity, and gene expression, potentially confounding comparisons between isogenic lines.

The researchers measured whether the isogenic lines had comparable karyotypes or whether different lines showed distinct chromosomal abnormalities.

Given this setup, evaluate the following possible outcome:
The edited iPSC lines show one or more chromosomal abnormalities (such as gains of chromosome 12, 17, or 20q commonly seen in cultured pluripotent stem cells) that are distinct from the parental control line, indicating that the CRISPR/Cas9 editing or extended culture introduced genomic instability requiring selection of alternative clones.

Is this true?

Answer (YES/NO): NO